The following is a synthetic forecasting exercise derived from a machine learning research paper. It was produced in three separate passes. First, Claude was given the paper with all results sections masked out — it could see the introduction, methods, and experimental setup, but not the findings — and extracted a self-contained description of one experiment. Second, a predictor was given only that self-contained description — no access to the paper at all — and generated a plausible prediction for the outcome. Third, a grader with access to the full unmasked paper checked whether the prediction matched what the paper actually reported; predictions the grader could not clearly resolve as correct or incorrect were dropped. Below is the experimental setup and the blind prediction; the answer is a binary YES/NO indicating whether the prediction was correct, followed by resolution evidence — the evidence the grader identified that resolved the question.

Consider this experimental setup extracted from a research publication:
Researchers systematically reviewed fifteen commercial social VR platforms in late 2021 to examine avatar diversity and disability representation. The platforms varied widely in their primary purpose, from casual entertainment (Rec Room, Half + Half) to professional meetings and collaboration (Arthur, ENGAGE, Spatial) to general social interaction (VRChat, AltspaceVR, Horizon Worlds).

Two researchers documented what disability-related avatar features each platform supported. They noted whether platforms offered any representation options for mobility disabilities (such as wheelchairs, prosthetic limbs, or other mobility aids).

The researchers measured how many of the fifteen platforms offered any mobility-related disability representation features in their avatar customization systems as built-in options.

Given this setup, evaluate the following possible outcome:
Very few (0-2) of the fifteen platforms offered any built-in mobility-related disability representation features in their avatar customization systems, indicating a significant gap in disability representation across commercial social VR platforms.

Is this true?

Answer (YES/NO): YES